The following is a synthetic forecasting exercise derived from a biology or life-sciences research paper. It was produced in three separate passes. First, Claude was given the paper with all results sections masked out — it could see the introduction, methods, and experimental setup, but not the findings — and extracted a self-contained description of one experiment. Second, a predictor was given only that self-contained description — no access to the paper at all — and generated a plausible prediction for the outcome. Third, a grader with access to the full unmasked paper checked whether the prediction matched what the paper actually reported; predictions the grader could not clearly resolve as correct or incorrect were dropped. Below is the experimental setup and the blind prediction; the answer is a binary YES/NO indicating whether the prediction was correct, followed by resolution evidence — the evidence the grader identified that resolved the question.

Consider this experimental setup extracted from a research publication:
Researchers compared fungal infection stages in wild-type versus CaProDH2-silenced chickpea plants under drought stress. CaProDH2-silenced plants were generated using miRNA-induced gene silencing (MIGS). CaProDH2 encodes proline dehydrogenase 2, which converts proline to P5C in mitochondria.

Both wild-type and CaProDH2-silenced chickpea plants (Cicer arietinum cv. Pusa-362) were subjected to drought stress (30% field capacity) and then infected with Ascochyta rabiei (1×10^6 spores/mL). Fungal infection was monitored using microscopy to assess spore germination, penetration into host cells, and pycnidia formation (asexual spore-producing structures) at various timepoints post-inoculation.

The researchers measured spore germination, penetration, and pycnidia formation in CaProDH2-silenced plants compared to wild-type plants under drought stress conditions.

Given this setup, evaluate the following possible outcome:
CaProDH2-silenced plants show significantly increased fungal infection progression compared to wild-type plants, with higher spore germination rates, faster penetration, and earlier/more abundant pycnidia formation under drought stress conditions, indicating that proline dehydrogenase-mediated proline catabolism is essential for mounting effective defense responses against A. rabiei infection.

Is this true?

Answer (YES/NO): YES